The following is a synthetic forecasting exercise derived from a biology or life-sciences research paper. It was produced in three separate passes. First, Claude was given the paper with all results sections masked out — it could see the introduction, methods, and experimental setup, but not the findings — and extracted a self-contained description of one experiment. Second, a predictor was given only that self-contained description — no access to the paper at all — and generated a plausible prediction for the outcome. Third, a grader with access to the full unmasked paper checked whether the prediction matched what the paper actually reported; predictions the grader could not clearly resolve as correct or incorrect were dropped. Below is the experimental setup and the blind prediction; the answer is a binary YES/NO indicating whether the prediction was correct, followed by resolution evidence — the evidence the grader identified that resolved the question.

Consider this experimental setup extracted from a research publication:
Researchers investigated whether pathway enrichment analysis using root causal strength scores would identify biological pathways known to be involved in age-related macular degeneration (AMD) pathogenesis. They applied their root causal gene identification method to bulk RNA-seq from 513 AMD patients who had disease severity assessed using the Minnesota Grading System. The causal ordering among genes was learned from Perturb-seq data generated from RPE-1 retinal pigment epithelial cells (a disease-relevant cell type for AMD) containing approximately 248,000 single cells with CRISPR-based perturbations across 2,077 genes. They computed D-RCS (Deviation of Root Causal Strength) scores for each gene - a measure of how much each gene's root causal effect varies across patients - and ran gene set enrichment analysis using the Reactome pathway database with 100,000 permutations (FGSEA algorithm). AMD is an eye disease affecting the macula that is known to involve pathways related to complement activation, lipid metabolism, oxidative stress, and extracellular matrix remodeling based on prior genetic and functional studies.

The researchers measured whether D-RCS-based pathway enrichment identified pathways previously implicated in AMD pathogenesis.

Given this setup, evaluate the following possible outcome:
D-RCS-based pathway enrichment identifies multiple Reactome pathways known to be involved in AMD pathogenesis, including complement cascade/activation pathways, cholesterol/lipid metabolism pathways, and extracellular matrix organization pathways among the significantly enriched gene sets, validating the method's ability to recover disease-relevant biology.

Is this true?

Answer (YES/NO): NO